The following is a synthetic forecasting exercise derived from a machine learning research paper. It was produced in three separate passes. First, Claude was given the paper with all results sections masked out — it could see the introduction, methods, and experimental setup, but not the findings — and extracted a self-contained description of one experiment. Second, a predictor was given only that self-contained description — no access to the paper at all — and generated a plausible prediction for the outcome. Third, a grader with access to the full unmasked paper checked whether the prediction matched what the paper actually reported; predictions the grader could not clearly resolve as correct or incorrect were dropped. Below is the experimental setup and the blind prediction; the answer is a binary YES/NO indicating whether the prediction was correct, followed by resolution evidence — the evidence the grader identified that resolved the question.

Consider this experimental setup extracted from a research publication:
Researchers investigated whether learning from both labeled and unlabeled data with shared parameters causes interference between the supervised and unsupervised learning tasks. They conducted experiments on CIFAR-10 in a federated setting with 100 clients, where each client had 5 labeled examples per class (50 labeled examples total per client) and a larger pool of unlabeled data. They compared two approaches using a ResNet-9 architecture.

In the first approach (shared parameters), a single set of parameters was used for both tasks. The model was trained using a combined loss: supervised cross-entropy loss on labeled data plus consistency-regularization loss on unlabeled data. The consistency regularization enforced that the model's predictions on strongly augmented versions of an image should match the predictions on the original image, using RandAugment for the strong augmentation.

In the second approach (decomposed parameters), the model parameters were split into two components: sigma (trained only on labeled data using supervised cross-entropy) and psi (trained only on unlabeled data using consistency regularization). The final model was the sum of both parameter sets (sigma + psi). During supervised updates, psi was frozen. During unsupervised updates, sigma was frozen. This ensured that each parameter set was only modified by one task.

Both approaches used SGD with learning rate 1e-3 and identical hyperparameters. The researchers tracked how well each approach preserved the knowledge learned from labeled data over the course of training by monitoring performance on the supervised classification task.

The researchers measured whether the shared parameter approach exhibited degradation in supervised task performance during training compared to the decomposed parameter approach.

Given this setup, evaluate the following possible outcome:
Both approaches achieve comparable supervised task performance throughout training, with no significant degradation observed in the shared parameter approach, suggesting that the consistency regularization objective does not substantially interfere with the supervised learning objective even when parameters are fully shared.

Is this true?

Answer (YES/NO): NO